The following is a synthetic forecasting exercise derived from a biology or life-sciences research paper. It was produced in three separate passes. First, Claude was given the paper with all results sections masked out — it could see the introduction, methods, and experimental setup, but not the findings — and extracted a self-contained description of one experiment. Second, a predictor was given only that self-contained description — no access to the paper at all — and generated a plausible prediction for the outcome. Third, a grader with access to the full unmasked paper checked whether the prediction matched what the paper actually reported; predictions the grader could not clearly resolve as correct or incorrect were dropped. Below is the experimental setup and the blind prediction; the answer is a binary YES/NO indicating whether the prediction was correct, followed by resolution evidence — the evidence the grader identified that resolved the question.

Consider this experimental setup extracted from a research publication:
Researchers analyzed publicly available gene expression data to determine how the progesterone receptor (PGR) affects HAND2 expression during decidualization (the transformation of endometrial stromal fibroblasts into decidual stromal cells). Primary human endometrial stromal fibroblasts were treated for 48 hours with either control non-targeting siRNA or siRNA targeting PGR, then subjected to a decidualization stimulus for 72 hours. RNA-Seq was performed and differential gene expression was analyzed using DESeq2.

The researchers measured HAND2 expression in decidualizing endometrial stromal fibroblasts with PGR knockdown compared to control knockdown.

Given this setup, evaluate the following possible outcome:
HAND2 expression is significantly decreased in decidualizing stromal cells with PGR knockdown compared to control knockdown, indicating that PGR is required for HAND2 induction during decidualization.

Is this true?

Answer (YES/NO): YES